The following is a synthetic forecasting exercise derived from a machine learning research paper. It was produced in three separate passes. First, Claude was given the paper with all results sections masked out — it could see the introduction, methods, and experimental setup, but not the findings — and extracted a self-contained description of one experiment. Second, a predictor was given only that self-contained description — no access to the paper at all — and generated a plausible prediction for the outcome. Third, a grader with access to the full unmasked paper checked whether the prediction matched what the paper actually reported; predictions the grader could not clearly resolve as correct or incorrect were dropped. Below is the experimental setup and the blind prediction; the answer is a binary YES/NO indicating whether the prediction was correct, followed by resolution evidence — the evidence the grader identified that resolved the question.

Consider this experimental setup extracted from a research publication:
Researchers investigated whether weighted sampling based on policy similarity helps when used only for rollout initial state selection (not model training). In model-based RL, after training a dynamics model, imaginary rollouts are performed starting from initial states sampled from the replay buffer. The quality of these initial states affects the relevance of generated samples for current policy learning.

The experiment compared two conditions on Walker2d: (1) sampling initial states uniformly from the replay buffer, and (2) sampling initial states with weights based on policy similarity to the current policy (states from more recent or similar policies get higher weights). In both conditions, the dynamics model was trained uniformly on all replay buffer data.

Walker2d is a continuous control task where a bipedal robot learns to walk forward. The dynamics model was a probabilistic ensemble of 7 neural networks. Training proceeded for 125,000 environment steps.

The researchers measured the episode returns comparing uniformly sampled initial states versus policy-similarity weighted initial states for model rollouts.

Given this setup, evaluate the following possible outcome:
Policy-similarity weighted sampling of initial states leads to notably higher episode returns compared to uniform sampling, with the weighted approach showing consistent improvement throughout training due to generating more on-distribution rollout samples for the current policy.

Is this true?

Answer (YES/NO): NO